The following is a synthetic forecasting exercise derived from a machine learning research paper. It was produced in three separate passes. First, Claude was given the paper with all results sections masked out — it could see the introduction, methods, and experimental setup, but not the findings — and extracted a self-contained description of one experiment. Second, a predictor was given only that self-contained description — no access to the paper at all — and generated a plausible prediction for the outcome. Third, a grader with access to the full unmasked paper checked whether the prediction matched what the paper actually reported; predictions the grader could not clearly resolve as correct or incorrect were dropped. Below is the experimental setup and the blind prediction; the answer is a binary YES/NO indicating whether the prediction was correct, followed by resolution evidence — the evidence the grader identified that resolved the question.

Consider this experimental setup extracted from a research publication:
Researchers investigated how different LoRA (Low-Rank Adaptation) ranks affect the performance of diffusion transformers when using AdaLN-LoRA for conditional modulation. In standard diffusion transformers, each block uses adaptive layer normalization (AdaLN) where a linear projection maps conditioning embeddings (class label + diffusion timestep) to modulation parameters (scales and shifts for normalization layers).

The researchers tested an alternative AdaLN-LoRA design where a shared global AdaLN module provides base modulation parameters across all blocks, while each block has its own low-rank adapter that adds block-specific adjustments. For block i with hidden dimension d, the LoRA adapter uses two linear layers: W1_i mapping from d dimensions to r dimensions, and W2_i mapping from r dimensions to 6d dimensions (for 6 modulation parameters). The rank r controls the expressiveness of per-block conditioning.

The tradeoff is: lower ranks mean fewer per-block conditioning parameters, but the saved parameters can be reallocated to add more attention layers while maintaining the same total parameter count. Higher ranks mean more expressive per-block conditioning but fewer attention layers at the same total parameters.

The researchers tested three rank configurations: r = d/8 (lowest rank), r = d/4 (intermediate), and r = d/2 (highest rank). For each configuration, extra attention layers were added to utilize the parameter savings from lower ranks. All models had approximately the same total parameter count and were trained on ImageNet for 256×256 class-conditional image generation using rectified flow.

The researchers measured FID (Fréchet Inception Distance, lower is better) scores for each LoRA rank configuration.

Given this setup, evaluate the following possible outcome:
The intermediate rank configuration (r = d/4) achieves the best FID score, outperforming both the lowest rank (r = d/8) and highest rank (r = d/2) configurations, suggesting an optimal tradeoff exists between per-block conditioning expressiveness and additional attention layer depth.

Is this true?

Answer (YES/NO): NO